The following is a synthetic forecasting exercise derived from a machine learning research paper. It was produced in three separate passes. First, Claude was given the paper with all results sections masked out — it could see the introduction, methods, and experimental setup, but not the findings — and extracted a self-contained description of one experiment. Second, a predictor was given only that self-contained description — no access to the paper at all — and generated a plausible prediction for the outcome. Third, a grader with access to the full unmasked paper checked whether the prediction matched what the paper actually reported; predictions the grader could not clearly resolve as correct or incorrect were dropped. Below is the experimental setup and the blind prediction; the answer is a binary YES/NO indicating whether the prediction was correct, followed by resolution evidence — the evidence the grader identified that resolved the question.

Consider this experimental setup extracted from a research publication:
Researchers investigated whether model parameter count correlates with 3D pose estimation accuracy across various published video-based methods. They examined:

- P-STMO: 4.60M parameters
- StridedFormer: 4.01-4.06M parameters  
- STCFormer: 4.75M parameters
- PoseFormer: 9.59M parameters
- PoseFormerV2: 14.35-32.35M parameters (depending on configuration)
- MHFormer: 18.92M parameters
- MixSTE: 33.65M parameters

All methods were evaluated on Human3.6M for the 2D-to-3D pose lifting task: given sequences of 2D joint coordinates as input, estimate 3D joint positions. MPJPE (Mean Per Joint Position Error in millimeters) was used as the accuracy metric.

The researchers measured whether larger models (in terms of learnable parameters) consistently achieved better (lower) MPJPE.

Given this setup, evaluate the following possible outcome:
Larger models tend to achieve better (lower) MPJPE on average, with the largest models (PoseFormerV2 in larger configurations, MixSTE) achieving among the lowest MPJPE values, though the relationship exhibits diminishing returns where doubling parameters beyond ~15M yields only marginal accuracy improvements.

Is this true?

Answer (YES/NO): NO